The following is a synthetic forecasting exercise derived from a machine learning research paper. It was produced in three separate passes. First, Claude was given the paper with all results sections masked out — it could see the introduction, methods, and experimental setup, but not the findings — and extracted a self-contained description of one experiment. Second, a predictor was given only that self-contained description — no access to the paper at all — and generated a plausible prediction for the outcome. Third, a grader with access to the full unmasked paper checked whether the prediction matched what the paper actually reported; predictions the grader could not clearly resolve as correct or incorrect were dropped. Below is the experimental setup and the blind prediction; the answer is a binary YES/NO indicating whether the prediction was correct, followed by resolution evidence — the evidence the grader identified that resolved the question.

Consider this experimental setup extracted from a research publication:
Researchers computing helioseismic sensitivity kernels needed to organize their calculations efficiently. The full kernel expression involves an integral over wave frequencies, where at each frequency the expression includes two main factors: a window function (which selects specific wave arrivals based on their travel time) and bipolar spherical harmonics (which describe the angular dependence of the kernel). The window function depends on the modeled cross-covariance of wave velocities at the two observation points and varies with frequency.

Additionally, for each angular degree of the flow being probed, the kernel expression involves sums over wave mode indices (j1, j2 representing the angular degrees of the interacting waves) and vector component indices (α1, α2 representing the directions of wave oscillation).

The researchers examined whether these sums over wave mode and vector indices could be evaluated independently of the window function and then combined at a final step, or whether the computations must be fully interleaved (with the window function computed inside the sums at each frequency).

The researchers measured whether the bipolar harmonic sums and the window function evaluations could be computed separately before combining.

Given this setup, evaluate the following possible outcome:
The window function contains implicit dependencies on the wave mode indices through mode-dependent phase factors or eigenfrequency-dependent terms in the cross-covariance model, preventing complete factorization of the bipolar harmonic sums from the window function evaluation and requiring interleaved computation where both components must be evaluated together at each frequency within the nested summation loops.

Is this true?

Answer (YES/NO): NO